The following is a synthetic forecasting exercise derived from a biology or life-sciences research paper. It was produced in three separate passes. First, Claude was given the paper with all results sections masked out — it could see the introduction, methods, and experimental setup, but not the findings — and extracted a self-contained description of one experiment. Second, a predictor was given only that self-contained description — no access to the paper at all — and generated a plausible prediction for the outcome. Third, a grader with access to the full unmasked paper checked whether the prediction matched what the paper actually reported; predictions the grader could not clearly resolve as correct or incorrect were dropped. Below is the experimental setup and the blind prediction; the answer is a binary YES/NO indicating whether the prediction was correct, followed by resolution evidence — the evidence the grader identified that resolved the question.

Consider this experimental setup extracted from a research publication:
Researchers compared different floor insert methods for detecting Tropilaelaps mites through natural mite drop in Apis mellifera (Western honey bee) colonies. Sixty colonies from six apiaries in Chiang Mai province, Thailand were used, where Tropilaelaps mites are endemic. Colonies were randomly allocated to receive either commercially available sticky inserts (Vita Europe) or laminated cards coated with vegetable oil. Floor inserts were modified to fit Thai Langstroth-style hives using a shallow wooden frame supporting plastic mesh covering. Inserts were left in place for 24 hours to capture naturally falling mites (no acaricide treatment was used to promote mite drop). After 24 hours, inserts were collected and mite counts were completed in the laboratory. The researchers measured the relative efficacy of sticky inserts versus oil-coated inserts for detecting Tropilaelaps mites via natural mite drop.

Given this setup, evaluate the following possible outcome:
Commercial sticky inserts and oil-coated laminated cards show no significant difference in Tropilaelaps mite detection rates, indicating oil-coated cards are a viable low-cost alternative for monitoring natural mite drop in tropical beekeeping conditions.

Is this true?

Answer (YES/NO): NO